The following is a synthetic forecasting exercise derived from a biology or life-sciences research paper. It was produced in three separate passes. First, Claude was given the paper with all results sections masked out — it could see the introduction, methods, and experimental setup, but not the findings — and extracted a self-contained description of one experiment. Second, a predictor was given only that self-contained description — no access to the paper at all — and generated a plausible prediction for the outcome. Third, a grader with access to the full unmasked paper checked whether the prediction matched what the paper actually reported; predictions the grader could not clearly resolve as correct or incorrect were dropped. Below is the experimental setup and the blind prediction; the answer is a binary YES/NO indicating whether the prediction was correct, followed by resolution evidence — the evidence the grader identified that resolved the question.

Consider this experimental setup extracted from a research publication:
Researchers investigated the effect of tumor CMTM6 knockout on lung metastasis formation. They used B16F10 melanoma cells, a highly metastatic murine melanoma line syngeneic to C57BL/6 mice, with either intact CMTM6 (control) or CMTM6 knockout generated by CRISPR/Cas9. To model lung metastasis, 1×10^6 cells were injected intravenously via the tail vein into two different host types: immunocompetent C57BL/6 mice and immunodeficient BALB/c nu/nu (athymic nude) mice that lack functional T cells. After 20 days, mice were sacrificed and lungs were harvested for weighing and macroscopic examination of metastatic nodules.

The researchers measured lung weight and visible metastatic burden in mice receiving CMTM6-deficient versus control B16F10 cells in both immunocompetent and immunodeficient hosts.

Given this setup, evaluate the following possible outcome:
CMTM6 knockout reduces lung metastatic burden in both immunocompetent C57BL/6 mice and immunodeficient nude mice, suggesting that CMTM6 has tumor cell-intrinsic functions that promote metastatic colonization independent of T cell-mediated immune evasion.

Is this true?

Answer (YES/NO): NO